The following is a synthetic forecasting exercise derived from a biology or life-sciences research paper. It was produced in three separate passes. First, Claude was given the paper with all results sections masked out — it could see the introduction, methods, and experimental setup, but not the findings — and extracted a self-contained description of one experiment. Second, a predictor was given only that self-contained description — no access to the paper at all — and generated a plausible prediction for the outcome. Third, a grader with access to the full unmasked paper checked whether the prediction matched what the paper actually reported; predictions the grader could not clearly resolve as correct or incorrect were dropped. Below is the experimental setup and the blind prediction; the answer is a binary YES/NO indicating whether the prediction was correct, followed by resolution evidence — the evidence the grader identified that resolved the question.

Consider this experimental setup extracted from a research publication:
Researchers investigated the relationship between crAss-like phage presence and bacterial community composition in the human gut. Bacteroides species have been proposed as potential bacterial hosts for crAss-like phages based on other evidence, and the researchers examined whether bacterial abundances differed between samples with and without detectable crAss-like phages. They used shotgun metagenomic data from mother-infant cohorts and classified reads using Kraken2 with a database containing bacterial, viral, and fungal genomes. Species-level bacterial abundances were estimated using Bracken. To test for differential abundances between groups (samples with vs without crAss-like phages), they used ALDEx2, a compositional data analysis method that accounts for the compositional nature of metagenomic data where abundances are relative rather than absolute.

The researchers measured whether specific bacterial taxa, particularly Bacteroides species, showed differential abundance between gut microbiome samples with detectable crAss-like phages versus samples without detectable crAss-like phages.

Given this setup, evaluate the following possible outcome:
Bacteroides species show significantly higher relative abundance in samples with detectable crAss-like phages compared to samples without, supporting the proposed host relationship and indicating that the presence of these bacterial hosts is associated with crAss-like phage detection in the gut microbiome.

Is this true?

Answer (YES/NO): YES